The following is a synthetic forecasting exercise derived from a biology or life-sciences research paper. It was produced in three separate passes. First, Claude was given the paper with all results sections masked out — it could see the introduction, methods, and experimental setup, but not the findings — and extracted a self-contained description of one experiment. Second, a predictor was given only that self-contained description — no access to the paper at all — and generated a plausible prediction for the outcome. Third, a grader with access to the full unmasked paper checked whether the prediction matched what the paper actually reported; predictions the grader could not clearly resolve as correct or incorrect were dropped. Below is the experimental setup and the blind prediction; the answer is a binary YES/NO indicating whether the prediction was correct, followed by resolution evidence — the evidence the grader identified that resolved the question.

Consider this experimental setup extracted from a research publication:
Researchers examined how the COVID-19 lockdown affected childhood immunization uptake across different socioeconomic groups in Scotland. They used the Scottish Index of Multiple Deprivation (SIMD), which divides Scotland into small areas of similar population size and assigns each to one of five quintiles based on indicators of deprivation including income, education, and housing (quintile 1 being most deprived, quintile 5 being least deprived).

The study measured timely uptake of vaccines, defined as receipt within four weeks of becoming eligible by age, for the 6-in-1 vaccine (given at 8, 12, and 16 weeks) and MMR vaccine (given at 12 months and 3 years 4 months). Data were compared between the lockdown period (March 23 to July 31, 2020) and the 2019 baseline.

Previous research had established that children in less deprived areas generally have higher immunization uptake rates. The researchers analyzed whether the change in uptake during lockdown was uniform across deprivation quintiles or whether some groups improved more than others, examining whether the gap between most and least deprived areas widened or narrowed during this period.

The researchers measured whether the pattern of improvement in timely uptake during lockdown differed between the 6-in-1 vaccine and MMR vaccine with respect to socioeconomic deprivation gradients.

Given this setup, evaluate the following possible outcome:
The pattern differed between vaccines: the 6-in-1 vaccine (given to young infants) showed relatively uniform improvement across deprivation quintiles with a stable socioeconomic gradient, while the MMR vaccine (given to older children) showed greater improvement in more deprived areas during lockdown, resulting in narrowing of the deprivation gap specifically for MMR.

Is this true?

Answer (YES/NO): NO